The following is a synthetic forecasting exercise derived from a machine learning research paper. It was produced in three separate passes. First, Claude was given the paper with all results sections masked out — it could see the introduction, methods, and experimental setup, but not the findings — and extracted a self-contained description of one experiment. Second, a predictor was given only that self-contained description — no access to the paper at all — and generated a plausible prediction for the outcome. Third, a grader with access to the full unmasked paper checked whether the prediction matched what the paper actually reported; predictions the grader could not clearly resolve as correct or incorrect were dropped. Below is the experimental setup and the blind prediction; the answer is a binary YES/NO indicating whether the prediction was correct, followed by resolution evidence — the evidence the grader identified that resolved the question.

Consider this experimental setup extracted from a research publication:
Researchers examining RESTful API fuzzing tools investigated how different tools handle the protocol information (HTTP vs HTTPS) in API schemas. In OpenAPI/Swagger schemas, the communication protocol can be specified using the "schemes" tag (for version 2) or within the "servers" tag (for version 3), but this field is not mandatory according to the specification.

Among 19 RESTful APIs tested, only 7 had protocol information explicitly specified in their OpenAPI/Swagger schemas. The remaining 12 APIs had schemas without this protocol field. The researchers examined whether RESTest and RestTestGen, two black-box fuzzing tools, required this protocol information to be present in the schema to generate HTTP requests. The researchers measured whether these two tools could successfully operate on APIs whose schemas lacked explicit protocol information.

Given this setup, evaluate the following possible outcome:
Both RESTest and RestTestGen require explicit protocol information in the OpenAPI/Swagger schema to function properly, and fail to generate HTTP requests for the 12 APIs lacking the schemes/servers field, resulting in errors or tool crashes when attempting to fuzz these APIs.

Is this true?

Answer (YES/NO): YES